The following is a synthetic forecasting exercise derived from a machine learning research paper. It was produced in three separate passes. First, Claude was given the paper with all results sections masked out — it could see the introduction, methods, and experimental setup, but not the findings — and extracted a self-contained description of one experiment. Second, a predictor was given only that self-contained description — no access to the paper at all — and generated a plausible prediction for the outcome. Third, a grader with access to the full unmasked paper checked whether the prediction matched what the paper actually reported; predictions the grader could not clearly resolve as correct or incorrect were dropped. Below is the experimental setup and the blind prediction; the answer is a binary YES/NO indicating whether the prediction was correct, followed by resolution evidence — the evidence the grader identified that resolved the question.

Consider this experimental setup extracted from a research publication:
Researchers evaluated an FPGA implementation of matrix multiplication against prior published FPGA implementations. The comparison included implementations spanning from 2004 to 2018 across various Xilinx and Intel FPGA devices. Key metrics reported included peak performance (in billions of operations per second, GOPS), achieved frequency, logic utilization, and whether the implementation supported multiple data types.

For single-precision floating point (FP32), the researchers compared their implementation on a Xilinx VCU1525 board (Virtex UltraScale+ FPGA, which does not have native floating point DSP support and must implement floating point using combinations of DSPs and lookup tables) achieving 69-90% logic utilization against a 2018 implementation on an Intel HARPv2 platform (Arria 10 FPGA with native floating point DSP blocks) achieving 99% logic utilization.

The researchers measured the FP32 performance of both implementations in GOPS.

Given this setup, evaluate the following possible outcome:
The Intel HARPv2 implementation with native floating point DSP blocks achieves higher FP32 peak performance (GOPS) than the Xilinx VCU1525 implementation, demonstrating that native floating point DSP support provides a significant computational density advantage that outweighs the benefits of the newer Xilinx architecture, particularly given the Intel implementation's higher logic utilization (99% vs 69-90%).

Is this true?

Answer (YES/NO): YES